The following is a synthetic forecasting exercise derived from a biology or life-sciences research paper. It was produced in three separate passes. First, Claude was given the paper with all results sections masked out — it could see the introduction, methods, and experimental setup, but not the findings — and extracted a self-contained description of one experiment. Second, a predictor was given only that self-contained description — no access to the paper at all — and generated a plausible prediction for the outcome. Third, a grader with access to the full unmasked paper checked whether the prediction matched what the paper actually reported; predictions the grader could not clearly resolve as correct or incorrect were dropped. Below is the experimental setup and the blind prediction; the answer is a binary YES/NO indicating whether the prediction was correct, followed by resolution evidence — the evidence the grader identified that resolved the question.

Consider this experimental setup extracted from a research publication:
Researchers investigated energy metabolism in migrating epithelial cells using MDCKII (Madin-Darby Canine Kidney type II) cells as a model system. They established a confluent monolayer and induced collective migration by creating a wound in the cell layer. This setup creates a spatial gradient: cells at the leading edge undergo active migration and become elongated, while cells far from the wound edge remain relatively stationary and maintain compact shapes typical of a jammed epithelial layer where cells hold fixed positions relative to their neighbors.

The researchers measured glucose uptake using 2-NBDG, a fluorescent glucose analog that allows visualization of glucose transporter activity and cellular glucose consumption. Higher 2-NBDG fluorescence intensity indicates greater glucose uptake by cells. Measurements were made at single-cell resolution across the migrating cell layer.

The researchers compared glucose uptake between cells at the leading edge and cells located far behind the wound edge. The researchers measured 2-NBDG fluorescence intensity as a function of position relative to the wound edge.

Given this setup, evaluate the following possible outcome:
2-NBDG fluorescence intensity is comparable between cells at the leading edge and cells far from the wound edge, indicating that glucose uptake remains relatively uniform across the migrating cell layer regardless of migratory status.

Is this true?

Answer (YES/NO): NO